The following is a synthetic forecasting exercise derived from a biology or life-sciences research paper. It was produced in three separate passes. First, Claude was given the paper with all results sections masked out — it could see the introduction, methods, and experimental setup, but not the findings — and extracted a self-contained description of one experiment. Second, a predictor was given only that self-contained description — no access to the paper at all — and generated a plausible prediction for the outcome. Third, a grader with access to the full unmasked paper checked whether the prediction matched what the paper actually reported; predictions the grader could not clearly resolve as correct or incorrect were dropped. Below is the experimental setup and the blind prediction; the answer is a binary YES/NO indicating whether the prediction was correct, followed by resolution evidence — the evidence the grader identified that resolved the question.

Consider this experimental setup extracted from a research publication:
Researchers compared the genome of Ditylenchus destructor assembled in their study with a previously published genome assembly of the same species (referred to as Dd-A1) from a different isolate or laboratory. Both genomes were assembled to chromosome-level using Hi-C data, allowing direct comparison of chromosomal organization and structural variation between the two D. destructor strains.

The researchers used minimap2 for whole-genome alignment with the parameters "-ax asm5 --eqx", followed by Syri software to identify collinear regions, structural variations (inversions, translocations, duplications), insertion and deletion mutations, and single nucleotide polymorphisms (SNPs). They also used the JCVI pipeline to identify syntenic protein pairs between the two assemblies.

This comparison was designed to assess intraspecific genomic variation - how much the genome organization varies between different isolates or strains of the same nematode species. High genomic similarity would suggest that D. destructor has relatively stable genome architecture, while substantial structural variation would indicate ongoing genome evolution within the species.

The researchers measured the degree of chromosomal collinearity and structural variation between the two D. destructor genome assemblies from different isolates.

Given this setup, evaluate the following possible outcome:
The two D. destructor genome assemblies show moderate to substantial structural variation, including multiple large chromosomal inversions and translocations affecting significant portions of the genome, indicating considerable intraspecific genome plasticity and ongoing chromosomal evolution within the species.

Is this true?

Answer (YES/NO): NO